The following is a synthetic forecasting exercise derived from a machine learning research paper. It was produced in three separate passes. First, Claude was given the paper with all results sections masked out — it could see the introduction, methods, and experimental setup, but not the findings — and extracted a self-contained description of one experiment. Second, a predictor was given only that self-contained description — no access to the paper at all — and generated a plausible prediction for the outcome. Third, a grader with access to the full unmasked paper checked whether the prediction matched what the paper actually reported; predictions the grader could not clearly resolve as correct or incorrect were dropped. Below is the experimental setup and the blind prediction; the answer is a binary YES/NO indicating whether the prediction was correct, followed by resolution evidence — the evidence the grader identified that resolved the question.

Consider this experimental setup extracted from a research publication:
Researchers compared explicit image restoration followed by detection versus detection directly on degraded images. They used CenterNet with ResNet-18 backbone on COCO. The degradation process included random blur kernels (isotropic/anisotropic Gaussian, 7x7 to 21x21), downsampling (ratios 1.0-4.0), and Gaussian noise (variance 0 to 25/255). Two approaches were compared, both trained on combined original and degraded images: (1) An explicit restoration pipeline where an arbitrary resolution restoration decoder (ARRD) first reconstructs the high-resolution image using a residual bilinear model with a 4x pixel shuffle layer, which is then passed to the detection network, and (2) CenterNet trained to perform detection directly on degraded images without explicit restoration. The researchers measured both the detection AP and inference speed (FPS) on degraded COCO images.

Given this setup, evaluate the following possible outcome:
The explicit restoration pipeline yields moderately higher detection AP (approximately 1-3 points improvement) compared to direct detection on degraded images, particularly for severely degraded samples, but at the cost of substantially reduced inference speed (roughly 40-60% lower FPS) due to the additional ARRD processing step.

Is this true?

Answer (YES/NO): YES